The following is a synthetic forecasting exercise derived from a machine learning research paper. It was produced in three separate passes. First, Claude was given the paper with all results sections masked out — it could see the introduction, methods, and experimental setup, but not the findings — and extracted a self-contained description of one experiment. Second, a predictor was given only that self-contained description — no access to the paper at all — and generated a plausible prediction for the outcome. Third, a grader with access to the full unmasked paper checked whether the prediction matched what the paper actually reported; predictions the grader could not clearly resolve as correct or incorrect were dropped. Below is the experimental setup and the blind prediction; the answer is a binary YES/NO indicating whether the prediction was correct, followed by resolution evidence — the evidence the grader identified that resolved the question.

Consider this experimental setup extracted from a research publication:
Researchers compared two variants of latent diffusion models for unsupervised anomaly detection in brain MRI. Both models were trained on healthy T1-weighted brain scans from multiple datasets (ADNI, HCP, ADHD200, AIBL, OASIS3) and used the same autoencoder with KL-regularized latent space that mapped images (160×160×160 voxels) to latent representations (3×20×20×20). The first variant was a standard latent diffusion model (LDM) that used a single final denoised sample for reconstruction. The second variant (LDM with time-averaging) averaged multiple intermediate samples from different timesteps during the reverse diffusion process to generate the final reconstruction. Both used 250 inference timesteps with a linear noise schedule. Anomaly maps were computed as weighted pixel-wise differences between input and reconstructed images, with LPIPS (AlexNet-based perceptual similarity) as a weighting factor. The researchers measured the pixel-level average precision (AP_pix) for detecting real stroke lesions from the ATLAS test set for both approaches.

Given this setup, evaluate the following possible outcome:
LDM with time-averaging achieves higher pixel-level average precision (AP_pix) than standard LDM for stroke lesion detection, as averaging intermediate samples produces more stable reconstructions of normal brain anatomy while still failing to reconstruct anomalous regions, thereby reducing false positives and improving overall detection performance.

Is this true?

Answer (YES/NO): NO